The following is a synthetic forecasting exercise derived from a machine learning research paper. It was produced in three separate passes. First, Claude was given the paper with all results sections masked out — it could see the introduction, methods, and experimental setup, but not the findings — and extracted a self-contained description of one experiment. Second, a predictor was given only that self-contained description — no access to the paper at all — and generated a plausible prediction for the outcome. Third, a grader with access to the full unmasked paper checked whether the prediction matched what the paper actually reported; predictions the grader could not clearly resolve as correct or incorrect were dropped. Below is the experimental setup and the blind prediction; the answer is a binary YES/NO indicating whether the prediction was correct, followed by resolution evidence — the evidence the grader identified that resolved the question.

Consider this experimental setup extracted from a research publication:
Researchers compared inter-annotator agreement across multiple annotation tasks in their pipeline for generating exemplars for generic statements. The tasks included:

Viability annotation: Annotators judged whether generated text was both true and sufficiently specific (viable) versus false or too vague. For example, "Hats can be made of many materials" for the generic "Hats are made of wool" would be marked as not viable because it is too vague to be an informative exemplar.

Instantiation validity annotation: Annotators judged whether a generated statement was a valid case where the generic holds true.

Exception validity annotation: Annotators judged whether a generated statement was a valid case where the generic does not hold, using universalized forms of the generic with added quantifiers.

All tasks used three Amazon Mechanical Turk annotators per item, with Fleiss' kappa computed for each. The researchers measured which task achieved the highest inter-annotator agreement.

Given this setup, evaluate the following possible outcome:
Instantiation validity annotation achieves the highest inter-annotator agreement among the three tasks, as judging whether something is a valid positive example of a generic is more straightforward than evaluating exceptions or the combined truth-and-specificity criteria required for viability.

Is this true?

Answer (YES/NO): NO